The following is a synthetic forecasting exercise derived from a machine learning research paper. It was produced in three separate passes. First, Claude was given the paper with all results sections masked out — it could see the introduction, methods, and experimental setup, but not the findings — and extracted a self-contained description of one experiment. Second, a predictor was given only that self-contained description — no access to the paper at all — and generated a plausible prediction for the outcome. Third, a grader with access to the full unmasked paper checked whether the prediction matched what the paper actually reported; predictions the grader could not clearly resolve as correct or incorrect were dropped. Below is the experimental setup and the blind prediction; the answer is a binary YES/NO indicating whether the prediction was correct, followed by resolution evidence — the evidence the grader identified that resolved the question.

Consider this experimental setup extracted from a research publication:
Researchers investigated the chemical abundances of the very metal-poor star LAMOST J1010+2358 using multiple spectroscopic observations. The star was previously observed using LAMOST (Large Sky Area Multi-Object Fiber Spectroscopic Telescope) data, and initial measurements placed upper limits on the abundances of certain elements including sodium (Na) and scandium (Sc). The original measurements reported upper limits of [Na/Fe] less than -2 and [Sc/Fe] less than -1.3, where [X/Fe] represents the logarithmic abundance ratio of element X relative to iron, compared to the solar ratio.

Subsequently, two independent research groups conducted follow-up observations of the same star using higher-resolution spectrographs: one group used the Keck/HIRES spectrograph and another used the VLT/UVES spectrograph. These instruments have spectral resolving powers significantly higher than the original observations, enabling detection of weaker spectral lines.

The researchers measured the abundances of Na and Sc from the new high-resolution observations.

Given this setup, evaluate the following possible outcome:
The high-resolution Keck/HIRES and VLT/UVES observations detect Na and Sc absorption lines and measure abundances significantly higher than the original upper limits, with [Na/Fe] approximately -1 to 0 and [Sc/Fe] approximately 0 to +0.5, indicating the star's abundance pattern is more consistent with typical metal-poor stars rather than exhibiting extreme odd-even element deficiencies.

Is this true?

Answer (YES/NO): NO